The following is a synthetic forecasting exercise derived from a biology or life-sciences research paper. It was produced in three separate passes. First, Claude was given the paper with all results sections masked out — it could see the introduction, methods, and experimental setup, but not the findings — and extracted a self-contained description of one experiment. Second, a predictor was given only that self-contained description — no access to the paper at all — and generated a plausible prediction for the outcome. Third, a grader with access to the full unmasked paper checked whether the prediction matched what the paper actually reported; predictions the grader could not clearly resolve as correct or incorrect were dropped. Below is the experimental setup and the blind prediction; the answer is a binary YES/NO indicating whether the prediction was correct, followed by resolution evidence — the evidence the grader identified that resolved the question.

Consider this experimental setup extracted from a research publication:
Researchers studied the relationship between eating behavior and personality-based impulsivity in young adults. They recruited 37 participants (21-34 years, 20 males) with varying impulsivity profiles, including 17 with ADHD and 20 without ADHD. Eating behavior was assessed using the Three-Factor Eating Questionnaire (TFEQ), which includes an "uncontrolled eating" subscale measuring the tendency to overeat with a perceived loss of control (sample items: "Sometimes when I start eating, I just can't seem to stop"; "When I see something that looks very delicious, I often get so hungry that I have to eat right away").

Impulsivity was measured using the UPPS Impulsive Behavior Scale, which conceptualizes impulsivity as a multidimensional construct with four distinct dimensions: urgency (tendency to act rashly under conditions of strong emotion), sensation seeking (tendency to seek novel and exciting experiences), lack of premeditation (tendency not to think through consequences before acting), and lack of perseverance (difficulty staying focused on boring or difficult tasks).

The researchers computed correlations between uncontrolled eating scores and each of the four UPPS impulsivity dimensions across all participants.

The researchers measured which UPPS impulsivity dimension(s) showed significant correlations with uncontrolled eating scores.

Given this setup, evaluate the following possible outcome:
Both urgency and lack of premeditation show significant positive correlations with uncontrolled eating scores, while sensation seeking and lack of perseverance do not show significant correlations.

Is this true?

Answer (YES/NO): NO